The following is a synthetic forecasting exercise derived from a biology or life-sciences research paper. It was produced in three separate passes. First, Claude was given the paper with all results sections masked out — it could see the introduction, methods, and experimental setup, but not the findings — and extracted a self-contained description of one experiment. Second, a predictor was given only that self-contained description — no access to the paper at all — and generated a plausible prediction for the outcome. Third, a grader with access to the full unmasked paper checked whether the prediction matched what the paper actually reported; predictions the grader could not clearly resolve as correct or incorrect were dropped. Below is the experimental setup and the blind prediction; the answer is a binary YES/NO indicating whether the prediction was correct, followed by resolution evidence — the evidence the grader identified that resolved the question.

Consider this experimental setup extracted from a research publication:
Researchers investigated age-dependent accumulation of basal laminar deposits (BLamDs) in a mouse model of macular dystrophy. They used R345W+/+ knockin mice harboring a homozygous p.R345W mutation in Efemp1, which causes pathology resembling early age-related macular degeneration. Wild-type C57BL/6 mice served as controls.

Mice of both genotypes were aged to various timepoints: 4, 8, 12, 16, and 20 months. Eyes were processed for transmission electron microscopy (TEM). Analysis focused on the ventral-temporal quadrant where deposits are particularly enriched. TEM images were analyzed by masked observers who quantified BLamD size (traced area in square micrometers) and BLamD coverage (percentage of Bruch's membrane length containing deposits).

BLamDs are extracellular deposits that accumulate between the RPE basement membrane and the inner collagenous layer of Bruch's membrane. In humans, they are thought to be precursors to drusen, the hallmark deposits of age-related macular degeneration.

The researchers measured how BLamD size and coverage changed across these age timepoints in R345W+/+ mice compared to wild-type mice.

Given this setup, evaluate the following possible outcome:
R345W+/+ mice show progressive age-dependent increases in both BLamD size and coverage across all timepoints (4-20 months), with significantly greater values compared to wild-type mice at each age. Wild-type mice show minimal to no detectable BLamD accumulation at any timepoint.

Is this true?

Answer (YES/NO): NO